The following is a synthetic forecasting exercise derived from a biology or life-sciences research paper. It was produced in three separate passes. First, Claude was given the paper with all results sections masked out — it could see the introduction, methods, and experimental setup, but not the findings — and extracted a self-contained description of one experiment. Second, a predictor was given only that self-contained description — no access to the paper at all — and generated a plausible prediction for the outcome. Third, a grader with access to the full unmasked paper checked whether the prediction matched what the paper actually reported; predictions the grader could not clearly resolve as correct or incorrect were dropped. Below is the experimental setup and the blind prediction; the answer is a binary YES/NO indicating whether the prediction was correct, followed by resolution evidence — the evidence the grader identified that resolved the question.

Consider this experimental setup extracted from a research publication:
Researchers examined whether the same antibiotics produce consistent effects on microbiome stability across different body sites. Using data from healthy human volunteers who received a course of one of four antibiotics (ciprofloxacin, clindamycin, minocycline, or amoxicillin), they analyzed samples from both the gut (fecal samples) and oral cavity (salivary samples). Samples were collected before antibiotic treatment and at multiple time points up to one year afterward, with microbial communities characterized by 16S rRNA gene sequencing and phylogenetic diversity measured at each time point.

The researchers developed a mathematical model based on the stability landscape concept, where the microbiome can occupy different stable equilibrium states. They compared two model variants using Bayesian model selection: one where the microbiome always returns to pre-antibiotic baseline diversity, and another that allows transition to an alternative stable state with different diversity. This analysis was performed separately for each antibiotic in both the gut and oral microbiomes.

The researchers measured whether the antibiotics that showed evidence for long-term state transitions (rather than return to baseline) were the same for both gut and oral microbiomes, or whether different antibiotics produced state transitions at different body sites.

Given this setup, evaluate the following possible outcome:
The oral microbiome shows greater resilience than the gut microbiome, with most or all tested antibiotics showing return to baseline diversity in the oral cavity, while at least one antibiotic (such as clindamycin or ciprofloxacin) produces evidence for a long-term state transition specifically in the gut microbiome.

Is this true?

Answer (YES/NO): NO